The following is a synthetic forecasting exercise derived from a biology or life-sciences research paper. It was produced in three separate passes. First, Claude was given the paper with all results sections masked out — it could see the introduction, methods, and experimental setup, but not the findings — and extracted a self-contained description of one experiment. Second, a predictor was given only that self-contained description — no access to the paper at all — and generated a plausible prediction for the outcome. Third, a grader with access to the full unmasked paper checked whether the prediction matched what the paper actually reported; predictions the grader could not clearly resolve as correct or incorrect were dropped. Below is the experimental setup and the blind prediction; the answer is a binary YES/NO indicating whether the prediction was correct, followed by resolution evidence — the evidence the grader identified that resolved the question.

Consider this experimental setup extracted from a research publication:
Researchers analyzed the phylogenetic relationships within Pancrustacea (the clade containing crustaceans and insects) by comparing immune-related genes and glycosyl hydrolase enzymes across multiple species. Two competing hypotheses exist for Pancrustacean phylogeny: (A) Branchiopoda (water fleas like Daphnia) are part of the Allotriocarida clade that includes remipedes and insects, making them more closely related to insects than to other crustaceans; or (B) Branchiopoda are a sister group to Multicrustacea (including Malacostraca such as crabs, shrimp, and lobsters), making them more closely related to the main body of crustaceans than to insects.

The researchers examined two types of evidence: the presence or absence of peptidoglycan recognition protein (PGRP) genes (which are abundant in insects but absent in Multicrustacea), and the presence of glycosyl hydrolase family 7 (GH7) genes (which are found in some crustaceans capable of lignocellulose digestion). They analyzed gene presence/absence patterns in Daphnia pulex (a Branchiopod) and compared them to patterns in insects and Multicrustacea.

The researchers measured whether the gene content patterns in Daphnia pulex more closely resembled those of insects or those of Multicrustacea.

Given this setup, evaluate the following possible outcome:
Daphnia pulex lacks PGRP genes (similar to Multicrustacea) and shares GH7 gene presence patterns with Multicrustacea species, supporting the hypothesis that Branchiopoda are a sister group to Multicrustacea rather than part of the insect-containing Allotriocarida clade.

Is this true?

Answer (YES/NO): YES